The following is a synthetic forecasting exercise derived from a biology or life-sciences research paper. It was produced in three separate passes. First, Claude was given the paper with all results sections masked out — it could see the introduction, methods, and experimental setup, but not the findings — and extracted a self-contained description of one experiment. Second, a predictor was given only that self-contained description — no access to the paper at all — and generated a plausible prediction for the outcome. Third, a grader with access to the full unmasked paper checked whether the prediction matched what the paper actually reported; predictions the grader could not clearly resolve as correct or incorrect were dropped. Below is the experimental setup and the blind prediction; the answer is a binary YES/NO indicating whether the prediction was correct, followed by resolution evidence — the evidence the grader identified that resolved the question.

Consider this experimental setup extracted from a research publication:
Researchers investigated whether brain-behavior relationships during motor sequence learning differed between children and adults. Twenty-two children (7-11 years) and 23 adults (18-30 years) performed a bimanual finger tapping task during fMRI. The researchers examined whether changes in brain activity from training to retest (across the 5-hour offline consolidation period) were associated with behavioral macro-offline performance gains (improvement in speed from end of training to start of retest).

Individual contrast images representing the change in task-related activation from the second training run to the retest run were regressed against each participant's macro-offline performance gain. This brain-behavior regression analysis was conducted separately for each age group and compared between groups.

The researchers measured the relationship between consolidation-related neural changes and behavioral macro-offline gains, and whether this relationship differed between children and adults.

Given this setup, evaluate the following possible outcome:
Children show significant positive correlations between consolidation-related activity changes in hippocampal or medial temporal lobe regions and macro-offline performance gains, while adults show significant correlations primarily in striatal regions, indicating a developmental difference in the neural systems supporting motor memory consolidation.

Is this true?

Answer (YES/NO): NO